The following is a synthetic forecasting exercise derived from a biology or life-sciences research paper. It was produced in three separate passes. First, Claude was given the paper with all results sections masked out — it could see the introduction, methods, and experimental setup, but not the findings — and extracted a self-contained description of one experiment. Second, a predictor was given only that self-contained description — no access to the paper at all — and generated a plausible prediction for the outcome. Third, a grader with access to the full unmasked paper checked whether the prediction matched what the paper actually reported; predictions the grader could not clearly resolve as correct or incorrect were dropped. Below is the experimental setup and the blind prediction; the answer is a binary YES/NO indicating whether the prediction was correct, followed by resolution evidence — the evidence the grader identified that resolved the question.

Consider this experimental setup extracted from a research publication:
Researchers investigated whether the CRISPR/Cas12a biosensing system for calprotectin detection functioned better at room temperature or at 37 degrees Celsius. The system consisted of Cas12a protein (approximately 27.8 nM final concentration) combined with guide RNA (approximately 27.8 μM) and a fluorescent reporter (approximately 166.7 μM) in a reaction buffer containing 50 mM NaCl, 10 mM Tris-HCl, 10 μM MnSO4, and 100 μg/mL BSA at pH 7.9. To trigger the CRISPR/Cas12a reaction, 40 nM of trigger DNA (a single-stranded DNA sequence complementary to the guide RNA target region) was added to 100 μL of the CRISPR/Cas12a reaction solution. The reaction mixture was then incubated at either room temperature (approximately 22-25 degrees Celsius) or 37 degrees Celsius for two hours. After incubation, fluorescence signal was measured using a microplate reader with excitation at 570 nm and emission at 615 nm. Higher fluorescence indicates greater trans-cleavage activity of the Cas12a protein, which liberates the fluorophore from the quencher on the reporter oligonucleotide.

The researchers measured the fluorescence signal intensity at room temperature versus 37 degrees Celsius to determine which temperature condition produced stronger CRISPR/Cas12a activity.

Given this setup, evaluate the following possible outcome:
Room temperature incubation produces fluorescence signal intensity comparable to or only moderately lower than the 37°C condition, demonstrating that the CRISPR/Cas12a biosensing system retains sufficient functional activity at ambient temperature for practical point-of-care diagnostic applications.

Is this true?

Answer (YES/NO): NO